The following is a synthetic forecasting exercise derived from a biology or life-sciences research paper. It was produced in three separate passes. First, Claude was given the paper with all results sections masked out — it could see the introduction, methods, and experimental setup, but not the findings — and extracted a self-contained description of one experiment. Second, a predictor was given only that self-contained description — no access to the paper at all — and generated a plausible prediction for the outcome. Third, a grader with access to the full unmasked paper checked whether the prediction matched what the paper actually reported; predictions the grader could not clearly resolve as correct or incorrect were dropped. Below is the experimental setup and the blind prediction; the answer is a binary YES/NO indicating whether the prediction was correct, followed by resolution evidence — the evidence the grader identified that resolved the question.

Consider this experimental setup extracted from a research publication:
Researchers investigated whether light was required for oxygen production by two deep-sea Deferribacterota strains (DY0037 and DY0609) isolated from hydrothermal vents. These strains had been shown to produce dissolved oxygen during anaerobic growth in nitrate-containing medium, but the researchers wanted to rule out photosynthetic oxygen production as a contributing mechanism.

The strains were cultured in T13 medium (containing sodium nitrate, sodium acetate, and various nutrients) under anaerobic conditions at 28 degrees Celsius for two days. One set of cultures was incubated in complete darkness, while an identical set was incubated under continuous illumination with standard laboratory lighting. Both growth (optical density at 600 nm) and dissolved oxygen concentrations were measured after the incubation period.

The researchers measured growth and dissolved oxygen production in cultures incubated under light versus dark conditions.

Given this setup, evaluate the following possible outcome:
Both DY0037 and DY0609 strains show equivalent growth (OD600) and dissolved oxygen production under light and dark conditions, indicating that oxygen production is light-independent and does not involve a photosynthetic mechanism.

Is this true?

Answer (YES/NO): YES